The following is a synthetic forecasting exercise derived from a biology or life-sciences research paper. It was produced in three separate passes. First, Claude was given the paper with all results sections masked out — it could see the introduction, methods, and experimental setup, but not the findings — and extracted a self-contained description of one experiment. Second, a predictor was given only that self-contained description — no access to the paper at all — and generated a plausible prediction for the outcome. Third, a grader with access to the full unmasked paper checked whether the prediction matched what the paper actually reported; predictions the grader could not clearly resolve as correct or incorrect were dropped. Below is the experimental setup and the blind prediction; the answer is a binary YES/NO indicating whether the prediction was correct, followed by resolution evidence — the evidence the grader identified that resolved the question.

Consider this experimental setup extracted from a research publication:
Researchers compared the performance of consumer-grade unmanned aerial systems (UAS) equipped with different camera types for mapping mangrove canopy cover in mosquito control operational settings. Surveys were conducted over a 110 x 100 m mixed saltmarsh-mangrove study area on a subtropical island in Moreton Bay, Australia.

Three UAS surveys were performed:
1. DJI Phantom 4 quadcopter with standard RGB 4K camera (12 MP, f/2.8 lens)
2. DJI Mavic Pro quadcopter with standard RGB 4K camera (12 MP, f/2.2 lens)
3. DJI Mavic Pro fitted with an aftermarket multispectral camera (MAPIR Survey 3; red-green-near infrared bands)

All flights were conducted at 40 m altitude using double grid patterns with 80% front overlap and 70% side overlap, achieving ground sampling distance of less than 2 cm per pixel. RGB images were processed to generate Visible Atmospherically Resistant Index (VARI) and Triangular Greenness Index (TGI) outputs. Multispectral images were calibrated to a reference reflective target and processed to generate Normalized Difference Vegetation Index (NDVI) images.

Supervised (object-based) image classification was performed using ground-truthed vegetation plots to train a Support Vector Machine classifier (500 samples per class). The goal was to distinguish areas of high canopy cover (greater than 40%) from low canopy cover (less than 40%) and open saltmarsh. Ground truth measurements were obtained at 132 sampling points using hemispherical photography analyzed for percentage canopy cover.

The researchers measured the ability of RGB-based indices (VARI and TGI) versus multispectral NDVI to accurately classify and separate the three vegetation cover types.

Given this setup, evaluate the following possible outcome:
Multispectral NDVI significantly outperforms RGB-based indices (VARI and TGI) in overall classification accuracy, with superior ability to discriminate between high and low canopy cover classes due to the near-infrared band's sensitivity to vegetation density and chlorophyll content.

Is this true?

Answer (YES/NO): NO